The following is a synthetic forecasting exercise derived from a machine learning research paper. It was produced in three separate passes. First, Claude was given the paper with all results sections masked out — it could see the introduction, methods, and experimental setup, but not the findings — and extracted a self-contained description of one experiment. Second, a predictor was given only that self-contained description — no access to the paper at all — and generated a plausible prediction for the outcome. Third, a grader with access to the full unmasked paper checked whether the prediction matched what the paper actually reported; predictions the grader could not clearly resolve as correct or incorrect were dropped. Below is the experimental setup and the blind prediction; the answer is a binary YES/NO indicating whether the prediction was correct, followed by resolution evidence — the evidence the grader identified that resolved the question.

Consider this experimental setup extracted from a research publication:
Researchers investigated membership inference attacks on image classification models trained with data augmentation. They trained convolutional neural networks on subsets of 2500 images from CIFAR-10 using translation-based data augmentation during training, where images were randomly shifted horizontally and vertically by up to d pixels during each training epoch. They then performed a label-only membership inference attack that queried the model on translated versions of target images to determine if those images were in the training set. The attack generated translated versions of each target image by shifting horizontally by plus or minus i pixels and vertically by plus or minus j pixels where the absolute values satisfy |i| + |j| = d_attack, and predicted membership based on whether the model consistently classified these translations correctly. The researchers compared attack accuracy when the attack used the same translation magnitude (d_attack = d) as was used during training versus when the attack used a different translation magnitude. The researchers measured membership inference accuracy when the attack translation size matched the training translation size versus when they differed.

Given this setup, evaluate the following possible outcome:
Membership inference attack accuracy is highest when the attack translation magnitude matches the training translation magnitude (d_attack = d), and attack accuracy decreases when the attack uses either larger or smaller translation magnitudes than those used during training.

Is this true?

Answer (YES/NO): YES